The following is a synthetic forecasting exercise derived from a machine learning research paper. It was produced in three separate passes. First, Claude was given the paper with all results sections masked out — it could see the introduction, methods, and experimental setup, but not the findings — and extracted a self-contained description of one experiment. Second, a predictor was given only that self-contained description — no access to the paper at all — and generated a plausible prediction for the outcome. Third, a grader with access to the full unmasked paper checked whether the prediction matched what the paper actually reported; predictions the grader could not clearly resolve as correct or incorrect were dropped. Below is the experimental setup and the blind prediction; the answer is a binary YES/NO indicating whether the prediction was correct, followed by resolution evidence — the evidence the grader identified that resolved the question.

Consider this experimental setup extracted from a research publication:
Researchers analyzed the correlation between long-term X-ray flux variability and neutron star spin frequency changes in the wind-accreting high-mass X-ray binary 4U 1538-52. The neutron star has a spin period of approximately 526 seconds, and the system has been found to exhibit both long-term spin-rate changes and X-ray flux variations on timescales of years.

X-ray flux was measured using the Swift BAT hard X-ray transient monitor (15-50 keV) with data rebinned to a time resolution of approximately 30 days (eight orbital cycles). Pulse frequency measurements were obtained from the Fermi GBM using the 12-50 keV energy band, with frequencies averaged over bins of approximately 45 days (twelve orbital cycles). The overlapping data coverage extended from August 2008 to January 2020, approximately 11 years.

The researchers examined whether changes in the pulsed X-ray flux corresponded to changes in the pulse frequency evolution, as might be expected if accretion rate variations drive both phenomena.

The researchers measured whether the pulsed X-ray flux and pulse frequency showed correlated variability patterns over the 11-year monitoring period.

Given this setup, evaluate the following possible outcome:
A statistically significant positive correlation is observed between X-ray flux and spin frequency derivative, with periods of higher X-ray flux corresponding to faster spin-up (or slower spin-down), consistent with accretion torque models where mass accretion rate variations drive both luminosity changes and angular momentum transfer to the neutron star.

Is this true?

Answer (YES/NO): NO